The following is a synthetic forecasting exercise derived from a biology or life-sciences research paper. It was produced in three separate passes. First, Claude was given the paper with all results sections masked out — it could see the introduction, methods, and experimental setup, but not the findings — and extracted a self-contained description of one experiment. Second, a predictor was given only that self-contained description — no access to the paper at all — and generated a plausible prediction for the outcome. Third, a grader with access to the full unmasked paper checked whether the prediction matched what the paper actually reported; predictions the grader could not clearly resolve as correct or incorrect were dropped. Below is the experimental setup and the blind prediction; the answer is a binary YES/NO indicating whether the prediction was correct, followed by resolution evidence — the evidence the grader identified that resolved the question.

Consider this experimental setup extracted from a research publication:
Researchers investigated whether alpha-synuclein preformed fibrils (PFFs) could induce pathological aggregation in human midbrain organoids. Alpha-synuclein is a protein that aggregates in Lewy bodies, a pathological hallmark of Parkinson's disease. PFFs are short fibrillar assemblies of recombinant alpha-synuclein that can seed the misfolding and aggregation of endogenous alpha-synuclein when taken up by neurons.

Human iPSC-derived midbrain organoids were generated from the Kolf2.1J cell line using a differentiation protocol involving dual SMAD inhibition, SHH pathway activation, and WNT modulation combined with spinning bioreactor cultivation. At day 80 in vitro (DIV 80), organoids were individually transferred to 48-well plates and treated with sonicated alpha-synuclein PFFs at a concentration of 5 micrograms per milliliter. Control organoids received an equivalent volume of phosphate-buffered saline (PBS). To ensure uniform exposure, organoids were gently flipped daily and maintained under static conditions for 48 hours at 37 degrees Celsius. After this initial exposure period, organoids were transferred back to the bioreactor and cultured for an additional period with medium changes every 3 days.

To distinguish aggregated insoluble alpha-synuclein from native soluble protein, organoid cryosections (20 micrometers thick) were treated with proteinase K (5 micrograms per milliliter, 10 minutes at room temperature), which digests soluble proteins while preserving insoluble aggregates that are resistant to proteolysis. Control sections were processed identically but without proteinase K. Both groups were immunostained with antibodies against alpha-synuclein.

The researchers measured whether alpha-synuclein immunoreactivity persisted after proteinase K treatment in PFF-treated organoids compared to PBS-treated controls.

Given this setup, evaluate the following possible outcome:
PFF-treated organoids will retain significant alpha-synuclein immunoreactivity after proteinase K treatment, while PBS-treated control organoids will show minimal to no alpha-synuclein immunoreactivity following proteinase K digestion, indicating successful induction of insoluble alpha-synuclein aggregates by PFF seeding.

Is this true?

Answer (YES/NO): YES